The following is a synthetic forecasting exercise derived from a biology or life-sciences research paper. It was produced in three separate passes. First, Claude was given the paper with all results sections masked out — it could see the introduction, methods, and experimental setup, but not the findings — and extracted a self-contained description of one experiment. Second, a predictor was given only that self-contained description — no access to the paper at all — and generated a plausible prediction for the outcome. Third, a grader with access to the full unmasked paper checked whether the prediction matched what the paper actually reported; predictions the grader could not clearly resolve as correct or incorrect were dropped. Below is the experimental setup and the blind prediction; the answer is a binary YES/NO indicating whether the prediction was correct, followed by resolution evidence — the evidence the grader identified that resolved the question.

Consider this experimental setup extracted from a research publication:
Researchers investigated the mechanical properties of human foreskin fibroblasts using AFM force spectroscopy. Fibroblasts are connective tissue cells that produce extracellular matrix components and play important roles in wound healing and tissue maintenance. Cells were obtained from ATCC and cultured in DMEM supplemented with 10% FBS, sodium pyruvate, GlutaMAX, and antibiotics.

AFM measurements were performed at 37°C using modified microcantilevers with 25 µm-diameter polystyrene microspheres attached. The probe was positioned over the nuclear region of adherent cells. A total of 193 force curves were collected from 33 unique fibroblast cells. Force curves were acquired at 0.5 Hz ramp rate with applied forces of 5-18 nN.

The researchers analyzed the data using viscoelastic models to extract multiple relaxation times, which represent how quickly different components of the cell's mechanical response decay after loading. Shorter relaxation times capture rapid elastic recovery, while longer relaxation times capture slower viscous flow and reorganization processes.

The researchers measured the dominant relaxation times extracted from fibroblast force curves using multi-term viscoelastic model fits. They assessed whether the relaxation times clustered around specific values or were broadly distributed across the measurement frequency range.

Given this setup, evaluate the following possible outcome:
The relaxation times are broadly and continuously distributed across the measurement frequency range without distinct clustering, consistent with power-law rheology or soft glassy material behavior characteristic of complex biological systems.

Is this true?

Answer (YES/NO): NO